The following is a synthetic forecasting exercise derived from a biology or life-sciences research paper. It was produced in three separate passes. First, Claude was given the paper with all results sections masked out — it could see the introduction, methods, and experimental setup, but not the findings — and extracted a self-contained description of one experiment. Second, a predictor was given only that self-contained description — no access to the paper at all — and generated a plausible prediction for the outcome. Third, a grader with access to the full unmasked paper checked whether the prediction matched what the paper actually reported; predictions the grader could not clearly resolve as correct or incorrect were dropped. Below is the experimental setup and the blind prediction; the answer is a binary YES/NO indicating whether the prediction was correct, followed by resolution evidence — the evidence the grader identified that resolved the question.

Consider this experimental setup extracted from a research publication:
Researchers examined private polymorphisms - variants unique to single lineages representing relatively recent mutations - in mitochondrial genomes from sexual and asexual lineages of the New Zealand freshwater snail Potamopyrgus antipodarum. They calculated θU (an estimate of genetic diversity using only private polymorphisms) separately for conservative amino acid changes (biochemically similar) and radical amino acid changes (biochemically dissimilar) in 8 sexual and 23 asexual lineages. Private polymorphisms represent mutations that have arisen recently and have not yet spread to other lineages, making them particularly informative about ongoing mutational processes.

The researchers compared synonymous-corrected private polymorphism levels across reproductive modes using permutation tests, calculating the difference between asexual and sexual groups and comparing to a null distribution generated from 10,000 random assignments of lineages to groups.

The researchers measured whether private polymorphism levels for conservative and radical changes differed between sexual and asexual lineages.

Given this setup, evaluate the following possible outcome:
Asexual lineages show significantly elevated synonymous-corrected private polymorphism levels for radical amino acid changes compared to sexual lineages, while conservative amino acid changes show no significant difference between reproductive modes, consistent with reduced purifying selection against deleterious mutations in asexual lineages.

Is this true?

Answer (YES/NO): NO